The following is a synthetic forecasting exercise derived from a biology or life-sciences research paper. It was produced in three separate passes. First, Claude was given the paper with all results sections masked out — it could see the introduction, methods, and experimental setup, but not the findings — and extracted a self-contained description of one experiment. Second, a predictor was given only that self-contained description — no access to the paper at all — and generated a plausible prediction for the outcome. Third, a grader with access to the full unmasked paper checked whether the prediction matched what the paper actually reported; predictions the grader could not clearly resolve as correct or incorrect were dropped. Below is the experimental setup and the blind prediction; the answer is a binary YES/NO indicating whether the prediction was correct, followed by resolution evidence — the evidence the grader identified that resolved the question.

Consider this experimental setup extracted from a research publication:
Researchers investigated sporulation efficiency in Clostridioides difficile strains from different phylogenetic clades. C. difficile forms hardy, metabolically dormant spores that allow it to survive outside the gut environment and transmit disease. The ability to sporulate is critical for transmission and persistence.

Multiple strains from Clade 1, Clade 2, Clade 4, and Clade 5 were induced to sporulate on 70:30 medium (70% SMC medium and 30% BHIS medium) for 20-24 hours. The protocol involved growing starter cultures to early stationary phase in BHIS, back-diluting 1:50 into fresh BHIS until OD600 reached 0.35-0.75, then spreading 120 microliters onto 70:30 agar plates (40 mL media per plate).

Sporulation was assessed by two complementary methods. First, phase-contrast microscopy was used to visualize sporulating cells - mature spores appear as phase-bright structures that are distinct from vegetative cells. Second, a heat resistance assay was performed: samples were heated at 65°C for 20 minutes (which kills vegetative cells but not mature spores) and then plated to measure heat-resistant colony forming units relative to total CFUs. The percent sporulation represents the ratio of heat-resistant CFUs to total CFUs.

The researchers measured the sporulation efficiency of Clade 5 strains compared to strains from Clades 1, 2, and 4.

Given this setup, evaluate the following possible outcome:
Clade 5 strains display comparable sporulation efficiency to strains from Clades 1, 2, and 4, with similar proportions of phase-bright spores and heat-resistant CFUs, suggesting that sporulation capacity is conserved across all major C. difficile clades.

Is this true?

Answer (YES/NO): NO